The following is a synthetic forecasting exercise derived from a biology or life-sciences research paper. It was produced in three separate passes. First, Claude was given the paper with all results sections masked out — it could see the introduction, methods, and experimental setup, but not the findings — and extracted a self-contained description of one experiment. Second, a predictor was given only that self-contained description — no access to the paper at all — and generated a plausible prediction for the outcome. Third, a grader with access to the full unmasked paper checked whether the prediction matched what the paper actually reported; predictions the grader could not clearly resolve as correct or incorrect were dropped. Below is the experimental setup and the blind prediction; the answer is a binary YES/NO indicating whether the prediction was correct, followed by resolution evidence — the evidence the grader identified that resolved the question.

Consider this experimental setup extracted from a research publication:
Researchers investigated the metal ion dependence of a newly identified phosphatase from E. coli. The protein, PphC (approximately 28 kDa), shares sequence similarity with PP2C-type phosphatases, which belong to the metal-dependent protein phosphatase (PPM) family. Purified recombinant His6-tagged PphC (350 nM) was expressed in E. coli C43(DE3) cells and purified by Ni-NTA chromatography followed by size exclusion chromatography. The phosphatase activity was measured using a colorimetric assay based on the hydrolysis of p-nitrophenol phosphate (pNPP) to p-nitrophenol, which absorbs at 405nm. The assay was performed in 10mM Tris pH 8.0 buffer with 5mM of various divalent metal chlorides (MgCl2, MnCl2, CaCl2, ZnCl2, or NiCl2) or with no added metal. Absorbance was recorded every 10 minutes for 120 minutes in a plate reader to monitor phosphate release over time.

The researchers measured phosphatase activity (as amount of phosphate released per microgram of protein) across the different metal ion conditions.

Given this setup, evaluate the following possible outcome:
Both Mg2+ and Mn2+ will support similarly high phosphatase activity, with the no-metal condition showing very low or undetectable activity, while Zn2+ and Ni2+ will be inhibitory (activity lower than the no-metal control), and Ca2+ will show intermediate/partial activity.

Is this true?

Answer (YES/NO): NO